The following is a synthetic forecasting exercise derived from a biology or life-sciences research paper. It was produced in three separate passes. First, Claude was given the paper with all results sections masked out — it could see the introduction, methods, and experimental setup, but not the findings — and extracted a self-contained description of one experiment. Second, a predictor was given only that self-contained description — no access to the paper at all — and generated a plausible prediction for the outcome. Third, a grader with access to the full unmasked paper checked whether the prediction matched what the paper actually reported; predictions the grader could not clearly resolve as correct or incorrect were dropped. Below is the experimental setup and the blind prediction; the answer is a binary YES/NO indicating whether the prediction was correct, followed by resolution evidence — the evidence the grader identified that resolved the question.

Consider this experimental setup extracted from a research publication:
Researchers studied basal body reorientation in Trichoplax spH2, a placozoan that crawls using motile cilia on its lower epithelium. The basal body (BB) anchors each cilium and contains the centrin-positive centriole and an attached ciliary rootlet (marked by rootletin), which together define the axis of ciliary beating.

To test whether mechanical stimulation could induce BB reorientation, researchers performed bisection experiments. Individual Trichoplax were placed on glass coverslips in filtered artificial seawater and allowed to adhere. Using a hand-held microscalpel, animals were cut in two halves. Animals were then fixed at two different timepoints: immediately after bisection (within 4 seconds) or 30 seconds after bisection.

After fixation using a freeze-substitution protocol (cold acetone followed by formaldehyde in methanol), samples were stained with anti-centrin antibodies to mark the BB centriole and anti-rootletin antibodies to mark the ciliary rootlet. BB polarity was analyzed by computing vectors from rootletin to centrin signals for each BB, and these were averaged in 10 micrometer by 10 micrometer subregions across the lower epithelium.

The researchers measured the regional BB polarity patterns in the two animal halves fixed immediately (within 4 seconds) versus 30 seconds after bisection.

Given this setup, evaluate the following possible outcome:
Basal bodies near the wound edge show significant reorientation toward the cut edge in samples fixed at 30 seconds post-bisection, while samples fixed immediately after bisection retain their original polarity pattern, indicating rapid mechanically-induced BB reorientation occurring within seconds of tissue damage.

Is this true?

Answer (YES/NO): NO